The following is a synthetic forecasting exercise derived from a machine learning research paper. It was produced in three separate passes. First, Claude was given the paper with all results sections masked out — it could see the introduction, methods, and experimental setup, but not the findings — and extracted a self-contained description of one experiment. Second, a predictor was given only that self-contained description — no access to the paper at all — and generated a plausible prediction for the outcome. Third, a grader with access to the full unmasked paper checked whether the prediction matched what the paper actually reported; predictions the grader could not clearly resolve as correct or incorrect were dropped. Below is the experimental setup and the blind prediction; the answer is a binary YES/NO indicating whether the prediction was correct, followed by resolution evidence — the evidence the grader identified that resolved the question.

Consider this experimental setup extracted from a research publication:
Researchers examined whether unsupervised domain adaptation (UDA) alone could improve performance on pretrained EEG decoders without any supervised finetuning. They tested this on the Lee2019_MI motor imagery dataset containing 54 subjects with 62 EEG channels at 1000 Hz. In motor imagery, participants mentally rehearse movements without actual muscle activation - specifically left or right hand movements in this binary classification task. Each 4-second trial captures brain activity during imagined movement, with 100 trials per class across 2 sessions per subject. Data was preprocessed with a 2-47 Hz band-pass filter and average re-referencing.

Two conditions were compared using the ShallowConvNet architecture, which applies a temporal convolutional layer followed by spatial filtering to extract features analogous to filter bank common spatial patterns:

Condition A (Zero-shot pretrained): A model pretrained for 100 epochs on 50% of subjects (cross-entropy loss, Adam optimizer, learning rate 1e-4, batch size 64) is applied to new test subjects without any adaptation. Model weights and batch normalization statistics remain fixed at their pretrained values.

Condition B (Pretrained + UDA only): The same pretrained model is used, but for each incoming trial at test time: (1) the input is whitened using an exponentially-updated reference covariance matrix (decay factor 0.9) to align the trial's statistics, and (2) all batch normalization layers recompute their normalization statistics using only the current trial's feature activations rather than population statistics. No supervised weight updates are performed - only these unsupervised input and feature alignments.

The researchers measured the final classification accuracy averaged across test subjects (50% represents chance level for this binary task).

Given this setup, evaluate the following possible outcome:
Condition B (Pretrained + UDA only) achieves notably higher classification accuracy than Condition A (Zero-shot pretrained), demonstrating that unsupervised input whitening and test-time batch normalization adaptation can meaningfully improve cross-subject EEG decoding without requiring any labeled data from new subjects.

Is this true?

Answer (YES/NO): YES